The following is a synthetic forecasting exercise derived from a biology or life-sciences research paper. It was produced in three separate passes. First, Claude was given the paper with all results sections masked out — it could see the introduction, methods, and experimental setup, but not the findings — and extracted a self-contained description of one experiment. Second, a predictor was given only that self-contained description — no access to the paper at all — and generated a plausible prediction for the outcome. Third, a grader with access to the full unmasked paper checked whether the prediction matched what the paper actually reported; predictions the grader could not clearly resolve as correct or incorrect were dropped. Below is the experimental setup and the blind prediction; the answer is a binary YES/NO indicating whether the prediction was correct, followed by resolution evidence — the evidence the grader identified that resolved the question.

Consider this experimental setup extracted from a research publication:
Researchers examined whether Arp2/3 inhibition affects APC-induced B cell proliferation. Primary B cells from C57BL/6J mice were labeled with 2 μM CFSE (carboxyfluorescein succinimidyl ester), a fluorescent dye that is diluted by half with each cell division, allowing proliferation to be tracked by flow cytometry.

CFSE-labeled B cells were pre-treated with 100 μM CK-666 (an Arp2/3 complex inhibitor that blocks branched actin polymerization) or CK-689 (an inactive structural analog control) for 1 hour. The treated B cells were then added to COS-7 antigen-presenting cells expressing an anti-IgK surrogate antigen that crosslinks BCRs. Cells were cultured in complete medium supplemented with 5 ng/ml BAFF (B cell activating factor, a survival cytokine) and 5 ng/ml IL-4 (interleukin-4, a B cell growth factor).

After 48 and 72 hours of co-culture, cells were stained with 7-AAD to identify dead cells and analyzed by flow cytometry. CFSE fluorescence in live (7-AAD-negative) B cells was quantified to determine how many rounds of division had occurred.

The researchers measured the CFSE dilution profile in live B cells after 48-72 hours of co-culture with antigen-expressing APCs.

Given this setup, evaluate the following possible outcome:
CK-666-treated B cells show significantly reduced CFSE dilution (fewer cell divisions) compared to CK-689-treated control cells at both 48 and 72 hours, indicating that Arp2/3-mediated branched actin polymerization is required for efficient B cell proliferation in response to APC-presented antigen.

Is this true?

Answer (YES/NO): NO